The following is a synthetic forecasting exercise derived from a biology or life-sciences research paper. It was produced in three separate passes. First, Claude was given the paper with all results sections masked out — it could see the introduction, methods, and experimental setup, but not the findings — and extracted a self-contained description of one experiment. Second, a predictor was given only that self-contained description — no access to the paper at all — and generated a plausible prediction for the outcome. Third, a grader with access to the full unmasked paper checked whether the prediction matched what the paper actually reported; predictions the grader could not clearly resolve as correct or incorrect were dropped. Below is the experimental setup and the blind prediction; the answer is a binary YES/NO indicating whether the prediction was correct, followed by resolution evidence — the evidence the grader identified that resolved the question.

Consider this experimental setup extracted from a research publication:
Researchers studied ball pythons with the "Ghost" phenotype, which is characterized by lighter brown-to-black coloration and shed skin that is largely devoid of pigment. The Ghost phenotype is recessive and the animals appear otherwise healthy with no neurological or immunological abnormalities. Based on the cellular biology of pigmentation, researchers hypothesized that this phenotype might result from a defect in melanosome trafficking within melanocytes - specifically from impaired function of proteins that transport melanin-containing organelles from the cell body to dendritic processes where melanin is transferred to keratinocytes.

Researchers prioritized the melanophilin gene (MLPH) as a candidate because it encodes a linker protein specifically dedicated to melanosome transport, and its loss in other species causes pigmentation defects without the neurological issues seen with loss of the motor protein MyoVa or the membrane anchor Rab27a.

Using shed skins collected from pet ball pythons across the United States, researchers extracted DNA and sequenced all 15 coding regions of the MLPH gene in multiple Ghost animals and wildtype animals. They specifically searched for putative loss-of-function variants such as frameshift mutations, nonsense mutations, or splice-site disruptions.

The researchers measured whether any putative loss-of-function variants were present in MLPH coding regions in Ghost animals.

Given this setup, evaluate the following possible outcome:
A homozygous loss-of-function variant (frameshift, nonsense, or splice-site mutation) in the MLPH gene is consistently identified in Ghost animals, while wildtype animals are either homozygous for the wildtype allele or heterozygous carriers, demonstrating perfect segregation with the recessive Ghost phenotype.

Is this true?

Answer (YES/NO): YES